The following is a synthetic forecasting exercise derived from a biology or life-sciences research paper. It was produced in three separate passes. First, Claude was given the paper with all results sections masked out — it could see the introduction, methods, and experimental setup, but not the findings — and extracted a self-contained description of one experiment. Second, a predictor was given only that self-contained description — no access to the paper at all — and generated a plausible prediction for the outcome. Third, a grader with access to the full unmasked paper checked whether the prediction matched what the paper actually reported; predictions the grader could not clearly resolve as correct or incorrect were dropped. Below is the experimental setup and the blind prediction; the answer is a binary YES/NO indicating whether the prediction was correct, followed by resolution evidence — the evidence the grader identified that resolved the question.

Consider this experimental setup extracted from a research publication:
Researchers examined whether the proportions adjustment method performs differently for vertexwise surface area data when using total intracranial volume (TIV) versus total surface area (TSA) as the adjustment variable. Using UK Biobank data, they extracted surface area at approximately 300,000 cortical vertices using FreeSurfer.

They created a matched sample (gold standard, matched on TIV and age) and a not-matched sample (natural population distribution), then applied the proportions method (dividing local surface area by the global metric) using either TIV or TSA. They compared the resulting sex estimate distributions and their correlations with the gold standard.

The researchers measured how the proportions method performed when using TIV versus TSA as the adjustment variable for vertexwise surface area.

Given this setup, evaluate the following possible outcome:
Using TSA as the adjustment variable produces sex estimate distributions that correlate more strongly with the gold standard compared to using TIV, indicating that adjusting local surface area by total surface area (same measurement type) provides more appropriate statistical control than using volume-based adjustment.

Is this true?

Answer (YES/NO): NO